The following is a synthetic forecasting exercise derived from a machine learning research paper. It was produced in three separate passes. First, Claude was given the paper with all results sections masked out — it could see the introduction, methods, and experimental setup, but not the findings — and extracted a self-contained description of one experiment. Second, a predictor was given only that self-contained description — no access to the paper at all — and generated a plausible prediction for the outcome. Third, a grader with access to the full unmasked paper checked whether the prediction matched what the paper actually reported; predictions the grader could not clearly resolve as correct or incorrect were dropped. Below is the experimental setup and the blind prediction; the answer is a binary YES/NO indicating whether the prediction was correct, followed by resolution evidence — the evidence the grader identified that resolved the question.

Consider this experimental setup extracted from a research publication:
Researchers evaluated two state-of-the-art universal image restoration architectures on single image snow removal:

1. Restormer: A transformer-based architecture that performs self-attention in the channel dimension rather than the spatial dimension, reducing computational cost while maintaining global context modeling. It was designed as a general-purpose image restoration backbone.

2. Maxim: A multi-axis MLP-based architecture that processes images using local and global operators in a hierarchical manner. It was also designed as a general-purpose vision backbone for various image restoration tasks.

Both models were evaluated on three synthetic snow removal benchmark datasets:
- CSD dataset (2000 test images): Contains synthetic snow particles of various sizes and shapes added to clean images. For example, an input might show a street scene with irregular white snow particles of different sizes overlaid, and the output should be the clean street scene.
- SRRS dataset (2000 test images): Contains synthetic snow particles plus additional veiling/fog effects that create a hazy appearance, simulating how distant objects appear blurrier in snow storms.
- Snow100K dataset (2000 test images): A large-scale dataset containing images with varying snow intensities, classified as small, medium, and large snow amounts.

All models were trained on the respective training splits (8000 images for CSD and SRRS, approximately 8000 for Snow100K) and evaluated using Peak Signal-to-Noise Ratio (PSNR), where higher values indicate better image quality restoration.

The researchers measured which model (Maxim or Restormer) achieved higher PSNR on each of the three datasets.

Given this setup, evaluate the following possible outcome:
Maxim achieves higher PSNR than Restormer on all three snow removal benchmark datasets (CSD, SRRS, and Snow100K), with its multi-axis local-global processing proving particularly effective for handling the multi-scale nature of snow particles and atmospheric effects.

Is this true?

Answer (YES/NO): NO